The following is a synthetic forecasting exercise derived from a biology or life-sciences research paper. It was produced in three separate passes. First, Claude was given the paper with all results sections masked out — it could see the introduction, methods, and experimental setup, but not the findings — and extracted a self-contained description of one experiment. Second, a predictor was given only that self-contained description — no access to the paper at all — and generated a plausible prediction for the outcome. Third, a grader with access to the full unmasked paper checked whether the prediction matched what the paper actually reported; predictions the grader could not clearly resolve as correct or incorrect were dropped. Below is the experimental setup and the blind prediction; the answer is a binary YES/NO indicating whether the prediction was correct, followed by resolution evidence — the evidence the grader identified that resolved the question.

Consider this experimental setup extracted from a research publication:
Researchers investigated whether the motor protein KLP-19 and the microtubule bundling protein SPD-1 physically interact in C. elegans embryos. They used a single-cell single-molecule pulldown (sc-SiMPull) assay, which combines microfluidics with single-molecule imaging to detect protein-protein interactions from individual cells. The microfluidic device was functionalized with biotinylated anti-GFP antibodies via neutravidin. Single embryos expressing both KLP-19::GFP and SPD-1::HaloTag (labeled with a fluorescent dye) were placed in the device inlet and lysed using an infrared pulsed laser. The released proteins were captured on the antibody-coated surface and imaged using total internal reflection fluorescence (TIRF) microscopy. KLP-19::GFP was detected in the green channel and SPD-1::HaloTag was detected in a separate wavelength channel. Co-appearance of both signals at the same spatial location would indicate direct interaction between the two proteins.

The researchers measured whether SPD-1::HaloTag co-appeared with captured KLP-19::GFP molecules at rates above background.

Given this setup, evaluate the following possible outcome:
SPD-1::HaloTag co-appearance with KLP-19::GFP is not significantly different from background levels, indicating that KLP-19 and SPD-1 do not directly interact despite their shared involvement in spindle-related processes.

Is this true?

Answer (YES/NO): NO